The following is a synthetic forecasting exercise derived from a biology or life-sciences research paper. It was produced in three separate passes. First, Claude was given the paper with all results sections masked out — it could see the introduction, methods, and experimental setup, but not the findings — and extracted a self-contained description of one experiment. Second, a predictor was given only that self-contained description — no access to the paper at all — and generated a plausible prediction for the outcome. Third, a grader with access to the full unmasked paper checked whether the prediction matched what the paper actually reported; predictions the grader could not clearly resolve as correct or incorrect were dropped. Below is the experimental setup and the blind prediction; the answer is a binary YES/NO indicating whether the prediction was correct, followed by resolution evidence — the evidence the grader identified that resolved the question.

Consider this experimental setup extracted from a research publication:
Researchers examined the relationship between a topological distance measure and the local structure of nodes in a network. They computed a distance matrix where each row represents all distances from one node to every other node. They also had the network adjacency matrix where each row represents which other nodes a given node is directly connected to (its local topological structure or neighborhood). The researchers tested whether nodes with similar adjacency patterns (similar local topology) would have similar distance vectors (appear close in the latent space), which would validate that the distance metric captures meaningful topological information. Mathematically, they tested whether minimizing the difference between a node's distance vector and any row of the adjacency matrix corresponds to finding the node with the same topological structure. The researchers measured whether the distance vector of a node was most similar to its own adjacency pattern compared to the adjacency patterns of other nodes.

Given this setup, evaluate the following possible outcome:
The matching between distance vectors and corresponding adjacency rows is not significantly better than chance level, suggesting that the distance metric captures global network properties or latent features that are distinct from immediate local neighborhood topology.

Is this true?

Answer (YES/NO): NO